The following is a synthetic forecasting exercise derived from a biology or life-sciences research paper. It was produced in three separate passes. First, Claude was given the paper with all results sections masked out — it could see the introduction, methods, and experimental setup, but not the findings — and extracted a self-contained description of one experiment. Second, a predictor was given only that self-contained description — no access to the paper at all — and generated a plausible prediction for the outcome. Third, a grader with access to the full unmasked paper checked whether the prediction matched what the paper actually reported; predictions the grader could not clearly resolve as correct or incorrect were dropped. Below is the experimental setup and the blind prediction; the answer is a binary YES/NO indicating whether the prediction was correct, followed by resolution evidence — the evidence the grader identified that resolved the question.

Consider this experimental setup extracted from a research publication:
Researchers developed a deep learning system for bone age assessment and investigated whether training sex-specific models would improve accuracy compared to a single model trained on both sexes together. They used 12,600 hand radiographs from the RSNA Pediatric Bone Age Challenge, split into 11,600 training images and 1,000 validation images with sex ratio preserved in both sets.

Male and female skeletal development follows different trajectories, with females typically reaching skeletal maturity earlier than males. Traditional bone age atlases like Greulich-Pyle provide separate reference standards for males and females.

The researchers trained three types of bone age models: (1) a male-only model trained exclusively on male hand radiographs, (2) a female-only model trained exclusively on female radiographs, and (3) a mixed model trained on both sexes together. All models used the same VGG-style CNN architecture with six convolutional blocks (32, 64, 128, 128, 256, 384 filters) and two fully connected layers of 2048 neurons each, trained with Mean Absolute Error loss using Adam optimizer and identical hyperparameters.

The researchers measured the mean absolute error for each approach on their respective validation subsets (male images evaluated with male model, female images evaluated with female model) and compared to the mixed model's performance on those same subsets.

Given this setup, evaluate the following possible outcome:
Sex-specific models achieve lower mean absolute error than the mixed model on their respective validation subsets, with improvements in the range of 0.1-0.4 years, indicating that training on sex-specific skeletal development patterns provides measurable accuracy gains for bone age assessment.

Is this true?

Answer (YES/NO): NO